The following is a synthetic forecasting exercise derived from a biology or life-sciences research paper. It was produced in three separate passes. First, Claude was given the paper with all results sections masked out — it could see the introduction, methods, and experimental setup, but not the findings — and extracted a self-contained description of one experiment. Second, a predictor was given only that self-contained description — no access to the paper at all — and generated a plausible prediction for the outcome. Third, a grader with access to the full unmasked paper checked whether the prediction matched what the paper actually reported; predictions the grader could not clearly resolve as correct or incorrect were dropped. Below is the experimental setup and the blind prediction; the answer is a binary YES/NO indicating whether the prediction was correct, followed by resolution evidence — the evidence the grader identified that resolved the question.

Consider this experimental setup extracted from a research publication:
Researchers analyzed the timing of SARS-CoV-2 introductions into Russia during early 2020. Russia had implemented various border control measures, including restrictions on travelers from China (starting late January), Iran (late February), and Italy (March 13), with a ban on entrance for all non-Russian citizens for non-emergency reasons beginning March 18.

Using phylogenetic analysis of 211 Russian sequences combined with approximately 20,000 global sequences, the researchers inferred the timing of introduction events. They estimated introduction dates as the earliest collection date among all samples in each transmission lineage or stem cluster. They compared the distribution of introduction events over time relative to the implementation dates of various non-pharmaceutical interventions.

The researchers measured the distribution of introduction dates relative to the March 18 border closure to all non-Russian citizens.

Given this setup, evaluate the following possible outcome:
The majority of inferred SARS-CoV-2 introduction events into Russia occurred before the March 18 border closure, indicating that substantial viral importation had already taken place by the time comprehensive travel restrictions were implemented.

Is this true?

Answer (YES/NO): YES